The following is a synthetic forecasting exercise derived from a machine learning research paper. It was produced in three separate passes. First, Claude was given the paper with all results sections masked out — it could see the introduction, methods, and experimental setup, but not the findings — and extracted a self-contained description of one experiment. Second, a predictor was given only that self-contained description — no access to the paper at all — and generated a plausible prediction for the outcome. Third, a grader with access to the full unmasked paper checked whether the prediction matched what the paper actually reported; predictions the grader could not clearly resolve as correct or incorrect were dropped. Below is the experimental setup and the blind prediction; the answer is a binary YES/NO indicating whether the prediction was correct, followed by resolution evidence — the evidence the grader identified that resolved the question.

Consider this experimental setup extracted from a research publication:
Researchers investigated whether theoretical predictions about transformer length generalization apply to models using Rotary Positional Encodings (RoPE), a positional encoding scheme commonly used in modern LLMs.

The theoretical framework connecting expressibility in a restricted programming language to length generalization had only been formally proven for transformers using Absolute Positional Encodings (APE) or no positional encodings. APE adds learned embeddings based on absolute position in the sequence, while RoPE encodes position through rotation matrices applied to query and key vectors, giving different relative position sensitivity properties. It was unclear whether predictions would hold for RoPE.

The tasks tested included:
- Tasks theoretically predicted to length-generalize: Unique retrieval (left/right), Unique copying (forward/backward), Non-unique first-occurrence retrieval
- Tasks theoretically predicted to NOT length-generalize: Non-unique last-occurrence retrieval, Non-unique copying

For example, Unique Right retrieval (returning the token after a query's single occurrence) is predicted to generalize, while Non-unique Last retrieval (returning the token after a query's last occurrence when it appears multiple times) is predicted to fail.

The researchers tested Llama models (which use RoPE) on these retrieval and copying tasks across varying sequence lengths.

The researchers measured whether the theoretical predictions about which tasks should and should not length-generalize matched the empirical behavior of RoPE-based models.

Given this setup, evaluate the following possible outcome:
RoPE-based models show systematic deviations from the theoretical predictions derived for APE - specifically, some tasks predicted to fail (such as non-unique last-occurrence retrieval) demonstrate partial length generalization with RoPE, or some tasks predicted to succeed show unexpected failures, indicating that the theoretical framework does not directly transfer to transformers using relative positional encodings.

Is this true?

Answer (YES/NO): NO